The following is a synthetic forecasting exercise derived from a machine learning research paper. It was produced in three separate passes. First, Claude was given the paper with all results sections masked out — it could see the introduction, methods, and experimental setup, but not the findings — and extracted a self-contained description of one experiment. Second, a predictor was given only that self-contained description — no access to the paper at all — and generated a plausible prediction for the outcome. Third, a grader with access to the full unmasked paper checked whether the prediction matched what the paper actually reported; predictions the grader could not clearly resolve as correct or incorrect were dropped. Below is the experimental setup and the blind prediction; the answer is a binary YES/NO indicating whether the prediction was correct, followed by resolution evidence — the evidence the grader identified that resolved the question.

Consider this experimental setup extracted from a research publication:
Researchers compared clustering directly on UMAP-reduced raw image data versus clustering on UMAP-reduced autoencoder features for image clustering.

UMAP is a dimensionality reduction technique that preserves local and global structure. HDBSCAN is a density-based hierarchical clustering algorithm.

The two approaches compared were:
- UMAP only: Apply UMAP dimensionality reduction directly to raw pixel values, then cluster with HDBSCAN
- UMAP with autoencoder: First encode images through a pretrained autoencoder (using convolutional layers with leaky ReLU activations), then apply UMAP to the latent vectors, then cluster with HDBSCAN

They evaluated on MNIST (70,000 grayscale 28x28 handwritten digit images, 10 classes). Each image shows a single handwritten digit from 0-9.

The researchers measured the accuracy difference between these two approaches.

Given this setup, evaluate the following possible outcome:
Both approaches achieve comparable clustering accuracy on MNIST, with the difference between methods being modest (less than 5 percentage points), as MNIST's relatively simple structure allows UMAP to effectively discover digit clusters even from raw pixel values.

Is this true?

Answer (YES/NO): NO